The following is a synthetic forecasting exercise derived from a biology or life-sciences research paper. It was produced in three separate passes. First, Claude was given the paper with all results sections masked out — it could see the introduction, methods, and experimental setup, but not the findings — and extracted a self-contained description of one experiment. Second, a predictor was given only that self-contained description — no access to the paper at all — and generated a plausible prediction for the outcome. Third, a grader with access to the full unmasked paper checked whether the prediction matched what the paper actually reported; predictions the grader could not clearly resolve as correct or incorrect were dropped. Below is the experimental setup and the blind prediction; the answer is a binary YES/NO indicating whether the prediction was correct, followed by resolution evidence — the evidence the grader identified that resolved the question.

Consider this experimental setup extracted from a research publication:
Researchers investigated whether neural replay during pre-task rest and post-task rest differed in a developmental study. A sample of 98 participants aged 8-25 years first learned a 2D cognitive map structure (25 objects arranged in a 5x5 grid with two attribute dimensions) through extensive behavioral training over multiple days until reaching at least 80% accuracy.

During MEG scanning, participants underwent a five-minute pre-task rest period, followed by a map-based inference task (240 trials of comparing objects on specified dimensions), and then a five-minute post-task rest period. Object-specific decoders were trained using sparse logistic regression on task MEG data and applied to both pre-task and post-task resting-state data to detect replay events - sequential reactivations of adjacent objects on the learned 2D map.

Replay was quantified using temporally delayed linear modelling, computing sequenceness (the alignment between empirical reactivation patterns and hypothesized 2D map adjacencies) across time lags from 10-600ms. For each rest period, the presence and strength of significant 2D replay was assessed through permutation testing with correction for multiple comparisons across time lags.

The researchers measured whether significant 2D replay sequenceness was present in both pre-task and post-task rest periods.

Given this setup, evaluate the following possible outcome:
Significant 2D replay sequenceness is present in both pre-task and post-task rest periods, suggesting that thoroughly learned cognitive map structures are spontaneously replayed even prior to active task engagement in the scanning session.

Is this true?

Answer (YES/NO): NO